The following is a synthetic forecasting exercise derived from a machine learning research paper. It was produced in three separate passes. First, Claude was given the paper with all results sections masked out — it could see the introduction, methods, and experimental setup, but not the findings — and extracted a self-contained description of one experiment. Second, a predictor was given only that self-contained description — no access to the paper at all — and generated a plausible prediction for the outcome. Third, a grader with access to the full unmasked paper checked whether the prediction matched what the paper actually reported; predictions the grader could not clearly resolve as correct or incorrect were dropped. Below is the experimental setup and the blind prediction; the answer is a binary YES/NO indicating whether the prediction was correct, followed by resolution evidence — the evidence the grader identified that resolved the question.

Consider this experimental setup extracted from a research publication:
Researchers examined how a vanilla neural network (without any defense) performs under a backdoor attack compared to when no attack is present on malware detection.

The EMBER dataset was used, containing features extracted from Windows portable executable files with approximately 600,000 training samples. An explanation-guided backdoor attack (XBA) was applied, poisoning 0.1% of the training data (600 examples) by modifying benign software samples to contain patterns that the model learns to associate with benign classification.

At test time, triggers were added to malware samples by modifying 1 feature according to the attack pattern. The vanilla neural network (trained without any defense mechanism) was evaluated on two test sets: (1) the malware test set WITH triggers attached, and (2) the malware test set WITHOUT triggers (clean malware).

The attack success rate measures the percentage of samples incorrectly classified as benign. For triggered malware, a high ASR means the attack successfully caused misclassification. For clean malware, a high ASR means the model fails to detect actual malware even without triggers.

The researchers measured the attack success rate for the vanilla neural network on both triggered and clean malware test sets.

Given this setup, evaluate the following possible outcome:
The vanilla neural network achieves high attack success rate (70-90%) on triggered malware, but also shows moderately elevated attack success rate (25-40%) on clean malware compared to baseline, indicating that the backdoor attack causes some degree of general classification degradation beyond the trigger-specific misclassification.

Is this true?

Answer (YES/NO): NO